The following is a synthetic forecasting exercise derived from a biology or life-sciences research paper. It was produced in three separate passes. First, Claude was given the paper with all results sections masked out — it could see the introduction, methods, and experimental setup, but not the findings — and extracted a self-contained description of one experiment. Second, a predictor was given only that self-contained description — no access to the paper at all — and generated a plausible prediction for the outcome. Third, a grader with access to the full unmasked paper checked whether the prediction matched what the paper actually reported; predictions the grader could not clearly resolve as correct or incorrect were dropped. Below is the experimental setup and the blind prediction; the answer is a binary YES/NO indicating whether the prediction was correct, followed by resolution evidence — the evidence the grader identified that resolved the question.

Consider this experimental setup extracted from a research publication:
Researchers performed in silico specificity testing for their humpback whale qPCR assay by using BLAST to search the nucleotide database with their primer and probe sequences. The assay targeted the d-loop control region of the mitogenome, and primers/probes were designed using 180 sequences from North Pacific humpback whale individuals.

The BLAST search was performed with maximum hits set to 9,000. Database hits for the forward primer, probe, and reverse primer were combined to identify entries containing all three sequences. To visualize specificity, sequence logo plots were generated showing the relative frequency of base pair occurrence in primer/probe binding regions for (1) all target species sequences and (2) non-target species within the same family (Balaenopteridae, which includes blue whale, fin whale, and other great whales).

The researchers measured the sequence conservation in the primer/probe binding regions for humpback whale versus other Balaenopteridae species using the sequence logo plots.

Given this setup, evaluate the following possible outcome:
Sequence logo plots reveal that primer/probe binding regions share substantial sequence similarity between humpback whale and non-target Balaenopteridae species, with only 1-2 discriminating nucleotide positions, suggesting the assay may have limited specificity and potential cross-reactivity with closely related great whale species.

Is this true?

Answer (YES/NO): YES